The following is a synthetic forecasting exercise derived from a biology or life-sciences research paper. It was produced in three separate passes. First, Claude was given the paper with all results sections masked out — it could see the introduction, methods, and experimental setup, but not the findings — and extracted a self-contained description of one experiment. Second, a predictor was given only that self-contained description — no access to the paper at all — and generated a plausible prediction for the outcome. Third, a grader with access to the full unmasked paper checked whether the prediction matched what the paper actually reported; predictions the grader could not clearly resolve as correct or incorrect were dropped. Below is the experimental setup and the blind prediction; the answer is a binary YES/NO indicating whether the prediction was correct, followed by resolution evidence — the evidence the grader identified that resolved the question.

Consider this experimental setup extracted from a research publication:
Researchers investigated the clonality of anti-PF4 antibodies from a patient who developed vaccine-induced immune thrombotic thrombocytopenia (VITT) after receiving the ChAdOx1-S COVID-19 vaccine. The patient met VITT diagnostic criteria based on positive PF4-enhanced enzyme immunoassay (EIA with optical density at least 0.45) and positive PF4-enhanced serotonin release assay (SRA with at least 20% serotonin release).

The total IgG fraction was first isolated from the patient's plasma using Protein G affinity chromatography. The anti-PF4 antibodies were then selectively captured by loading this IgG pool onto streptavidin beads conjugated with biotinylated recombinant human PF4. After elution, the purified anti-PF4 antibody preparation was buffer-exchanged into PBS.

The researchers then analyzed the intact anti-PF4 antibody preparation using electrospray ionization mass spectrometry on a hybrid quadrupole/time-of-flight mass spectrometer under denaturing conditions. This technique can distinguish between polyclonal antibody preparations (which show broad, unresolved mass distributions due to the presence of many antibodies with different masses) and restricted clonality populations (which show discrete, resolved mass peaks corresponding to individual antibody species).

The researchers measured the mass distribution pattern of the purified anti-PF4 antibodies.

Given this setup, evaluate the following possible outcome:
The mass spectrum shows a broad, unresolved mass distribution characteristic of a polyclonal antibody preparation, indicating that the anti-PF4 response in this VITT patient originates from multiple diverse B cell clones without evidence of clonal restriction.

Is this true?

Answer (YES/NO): NO